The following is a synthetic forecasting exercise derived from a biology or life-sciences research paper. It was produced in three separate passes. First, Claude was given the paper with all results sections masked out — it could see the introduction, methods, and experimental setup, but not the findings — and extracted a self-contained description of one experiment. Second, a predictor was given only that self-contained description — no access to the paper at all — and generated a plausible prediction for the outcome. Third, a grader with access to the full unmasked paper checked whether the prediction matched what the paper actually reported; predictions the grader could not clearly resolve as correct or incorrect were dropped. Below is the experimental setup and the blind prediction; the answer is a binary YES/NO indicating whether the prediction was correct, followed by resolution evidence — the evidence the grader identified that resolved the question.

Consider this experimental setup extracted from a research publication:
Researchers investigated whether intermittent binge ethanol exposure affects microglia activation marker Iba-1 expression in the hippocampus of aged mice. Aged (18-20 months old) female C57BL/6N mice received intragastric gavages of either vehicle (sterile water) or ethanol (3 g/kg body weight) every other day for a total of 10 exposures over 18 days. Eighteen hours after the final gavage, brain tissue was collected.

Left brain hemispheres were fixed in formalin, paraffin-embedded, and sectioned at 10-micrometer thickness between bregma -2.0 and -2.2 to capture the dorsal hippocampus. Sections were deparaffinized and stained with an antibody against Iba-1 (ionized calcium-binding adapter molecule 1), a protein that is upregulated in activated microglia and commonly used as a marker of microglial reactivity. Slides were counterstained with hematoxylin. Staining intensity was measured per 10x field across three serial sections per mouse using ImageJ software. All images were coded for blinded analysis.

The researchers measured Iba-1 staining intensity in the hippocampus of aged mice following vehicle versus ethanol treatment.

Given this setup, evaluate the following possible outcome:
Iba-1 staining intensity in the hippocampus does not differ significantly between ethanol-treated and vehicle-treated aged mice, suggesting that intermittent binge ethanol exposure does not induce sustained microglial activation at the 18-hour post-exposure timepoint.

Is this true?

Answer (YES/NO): NO